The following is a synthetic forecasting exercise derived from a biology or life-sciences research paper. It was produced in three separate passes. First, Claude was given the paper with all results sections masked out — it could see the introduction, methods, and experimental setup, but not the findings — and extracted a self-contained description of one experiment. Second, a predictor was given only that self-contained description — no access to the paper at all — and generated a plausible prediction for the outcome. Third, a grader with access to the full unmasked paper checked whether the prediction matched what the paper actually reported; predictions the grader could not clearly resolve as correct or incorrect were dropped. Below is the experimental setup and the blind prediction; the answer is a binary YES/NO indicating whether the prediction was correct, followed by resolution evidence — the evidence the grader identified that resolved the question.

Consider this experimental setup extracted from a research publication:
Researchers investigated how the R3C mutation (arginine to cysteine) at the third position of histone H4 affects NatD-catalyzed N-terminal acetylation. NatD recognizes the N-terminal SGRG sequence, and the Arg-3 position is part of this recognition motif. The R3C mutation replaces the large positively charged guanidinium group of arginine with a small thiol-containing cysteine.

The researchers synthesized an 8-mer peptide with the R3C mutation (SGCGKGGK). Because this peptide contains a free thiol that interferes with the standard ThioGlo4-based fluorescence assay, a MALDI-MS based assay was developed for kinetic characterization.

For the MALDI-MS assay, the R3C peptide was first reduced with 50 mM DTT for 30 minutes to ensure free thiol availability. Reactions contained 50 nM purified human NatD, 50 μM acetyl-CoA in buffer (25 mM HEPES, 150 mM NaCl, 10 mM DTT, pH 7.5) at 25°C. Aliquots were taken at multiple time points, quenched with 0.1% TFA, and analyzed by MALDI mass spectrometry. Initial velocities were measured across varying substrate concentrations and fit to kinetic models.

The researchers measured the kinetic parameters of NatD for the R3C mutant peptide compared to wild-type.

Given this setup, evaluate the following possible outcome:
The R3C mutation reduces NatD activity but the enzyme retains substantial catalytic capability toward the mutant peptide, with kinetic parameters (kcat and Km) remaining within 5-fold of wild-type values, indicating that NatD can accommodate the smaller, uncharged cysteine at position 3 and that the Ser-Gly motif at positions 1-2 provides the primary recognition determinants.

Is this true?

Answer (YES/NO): NO